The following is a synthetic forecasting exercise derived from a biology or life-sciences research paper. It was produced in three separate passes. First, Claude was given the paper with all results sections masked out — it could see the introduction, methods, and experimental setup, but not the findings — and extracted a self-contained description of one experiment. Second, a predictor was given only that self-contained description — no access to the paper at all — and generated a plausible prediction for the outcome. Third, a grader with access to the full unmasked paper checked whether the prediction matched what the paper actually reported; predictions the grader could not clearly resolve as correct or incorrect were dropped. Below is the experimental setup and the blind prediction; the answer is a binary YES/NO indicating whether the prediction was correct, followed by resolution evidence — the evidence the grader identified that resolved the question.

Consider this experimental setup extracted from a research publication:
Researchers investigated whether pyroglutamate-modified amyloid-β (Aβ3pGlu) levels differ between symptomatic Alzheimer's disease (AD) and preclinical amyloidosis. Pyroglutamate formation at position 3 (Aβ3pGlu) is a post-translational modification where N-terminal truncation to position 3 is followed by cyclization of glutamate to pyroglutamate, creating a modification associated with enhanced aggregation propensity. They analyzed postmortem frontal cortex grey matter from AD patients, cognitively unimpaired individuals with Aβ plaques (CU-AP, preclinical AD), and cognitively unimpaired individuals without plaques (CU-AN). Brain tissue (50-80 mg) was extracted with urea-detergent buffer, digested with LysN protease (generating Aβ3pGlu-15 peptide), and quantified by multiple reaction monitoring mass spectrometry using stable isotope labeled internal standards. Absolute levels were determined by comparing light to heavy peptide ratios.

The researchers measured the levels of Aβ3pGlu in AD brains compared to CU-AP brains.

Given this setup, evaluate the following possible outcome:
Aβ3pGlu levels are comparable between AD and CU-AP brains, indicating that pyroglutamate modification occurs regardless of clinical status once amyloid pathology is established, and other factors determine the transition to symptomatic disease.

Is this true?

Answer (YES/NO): NO